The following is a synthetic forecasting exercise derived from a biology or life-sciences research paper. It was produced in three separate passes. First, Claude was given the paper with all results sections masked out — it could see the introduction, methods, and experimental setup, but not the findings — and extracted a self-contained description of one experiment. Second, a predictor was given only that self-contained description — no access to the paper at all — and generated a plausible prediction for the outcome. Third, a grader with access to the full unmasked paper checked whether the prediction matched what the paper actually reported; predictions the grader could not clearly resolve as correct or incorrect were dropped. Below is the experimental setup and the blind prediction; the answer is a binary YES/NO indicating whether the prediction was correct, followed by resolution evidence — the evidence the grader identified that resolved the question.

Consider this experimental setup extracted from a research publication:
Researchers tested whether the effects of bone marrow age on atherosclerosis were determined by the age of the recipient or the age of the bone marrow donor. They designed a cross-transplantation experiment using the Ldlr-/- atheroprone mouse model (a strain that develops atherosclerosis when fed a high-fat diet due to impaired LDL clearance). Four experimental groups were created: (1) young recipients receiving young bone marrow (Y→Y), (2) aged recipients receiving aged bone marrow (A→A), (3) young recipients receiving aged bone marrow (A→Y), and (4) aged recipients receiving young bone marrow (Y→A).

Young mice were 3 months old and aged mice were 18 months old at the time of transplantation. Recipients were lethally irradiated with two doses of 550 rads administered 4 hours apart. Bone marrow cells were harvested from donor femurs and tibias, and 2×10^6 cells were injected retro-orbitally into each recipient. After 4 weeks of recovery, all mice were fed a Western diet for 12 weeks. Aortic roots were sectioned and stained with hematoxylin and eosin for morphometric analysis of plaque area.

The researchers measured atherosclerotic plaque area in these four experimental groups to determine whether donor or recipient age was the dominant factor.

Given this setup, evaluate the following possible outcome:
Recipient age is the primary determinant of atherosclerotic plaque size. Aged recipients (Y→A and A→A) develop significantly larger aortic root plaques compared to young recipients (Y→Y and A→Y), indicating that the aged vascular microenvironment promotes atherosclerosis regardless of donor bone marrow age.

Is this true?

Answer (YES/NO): NO